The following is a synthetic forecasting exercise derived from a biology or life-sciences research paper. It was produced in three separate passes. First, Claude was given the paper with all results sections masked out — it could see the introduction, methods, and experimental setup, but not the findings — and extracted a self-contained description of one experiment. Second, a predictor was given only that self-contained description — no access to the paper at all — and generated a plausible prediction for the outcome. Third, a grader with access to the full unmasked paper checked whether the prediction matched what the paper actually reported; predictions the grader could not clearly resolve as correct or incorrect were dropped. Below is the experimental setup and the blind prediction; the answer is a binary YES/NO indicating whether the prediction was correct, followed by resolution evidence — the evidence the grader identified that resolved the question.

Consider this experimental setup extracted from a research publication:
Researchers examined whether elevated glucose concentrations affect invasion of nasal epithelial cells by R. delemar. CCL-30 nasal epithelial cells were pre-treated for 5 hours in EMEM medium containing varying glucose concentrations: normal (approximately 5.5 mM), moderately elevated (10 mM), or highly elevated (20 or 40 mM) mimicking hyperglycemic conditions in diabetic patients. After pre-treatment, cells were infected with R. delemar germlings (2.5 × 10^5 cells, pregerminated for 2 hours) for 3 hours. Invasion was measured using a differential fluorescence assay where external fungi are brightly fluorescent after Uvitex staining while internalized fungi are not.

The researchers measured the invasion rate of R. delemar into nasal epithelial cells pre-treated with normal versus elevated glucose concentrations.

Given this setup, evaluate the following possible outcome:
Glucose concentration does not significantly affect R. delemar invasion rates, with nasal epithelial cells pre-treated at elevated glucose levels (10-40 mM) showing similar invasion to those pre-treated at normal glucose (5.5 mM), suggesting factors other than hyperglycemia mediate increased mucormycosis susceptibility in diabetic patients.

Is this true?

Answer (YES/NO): NO